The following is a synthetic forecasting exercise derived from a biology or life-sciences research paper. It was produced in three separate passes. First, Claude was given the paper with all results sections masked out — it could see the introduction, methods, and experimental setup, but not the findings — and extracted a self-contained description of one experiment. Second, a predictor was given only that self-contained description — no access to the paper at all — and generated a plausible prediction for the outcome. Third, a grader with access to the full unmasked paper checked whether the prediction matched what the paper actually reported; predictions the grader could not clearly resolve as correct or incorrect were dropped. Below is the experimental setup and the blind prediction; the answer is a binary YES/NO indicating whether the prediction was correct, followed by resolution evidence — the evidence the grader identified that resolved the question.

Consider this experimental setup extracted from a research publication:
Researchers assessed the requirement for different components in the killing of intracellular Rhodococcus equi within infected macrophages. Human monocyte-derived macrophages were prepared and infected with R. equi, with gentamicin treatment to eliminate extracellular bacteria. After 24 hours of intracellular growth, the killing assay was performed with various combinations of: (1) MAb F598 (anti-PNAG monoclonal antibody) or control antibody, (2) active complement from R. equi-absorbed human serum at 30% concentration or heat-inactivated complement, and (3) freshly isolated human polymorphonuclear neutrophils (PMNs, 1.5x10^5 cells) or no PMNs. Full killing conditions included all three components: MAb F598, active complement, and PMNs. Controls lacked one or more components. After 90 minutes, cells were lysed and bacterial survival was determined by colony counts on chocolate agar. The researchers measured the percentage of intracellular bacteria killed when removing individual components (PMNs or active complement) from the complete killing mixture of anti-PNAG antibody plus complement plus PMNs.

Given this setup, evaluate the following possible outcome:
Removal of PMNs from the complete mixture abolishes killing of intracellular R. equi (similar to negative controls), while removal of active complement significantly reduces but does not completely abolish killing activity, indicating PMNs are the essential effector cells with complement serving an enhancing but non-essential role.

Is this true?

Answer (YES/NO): NO